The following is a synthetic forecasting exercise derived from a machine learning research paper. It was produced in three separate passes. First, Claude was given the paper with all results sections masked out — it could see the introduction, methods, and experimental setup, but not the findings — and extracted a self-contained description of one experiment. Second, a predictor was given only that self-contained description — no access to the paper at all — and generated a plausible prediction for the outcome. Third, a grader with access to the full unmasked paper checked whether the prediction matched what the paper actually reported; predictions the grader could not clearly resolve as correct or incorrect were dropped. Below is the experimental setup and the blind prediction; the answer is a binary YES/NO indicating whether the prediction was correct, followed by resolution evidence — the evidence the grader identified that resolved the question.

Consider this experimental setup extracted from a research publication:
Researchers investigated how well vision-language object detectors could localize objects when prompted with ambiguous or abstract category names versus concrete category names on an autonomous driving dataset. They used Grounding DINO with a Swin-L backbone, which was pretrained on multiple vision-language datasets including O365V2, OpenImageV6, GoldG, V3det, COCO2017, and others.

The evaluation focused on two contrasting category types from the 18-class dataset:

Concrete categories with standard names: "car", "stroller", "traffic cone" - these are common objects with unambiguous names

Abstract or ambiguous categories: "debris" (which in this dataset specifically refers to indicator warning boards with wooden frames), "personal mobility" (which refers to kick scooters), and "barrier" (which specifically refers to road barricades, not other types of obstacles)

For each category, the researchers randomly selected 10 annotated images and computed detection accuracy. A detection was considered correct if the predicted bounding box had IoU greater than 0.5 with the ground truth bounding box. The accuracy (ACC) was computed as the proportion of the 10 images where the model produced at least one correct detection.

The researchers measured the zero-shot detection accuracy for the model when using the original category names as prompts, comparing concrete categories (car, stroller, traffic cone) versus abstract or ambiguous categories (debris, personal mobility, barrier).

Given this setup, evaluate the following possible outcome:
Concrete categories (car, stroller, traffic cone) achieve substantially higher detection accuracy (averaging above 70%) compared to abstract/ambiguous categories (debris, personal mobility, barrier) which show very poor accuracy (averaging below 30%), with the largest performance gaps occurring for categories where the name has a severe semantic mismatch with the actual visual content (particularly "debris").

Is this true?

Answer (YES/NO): YES